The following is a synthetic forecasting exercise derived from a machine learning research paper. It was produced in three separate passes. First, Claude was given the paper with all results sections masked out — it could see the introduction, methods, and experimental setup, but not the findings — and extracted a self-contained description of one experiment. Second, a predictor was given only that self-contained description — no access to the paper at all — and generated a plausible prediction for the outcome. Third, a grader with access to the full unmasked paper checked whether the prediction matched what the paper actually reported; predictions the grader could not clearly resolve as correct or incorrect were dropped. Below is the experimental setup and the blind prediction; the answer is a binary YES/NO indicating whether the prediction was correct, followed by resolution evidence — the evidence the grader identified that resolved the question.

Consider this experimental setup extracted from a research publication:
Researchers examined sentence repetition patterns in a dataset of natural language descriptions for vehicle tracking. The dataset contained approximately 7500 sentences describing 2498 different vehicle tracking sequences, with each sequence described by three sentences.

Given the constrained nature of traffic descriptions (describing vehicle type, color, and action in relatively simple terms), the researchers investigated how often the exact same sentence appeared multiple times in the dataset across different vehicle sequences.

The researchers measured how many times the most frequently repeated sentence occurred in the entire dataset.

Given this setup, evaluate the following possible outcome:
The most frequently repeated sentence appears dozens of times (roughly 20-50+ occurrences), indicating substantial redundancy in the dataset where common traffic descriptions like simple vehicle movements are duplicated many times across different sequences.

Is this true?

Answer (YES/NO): YES